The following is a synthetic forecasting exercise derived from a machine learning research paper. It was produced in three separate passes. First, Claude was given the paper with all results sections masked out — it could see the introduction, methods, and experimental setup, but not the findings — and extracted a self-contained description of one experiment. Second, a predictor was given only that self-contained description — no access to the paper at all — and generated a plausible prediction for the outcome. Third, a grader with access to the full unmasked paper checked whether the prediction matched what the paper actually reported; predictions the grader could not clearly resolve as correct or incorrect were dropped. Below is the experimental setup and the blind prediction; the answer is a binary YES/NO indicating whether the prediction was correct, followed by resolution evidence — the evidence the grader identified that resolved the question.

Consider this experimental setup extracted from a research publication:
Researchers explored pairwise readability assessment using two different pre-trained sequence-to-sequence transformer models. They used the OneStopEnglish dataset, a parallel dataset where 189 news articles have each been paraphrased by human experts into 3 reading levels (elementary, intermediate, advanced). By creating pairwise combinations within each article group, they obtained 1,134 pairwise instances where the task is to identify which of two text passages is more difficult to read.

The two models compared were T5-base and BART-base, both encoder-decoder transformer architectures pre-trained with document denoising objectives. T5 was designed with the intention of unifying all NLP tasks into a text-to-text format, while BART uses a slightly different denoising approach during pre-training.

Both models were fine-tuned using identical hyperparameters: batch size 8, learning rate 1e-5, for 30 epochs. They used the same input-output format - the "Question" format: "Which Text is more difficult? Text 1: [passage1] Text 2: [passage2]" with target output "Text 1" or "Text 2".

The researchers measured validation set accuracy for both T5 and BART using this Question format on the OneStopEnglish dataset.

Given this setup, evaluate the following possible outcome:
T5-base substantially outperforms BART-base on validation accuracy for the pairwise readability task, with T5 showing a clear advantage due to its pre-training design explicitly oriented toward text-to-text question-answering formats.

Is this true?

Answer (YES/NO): NO